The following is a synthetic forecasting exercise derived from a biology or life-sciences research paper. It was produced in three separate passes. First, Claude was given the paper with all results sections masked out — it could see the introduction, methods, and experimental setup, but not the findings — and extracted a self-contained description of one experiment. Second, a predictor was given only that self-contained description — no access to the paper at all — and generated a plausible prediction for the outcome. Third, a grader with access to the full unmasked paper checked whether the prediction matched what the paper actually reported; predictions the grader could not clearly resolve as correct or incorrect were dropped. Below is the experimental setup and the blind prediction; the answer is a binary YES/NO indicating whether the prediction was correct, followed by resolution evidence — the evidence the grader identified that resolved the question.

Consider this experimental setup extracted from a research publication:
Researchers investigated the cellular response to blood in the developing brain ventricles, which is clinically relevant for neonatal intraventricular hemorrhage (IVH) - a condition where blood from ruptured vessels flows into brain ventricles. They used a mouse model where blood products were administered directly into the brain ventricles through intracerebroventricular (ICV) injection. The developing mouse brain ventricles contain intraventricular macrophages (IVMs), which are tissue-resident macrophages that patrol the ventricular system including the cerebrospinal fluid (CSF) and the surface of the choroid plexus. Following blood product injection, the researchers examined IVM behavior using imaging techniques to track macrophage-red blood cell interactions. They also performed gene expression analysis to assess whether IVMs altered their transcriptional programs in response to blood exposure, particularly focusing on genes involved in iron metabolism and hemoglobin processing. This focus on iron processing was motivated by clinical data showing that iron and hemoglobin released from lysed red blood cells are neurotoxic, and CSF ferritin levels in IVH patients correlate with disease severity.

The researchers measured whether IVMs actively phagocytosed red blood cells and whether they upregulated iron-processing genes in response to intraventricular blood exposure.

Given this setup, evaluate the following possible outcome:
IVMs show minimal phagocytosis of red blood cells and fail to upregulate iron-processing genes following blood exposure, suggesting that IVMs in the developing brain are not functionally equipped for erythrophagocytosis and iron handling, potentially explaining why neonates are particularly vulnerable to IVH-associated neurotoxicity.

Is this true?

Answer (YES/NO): NO